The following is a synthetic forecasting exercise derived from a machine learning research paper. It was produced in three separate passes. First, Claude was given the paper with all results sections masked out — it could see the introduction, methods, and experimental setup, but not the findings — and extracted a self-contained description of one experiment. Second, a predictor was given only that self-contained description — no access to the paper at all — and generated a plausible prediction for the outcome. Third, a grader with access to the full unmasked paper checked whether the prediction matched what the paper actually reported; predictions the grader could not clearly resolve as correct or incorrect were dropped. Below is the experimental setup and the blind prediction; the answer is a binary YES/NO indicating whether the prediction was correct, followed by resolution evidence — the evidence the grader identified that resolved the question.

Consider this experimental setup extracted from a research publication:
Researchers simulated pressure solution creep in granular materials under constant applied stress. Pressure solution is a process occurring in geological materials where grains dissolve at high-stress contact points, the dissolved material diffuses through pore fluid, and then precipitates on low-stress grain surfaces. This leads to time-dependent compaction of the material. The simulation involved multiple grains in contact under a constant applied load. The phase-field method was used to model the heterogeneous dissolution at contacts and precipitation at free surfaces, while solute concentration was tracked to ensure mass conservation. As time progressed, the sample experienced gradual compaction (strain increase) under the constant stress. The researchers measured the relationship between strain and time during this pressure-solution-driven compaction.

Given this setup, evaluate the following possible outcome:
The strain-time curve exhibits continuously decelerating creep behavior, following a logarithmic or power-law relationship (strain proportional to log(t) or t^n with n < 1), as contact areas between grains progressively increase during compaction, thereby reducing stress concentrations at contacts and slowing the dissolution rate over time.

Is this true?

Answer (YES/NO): YES